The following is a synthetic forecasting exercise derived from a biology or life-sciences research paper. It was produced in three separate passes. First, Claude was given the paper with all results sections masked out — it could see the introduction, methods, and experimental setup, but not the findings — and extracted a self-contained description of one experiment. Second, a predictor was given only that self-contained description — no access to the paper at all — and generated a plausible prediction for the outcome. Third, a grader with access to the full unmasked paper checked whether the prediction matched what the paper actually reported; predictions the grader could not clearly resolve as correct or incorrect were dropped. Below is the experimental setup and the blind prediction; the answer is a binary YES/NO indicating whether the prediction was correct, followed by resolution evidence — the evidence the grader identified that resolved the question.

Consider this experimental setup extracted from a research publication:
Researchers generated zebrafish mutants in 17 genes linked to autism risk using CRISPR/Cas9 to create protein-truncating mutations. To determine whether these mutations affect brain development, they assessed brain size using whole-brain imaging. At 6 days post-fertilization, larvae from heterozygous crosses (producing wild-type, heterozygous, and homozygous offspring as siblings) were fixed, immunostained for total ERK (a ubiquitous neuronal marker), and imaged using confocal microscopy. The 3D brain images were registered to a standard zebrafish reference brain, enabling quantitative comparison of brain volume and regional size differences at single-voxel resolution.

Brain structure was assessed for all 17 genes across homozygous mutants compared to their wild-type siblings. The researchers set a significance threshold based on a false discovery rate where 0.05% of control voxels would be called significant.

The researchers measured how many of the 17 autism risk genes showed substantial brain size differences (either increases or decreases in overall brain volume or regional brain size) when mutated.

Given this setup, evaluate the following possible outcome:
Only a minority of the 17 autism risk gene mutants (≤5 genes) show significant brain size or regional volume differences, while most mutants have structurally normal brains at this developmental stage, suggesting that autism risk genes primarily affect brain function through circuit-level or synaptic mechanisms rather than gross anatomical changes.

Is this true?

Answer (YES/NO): NO